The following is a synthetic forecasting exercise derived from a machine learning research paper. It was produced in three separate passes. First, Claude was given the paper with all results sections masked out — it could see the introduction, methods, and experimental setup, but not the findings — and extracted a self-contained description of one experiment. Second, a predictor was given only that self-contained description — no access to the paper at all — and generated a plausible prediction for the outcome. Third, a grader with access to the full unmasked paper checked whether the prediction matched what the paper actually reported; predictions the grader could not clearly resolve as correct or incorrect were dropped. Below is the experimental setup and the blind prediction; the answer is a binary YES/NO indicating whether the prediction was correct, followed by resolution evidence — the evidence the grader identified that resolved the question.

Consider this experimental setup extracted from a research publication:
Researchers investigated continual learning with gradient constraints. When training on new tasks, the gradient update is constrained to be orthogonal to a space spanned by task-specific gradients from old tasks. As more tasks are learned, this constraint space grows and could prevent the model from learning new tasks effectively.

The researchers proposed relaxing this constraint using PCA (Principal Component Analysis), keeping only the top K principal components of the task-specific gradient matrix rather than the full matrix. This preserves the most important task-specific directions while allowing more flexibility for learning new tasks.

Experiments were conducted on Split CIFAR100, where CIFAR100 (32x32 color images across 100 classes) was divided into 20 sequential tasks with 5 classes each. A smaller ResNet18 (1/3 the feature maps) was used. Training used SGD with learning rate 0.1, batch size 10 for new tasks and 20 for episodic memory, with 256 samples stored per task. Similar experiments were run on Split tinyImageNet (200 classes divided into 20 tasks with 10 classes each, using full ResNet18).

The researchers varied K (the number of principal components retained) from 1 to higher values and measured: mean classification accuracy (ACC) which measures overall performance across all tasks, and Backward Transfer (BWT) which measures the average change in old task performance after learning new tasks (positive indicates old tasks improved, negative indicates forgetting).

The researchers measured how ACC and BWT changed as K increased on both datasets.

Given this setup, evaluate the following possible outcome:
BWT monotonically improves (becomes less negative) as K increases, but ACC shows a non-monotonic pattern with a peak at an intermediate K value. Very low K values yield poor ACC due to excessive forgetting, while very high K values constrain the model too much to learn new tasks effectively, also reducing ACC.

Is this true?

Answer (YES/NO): YES